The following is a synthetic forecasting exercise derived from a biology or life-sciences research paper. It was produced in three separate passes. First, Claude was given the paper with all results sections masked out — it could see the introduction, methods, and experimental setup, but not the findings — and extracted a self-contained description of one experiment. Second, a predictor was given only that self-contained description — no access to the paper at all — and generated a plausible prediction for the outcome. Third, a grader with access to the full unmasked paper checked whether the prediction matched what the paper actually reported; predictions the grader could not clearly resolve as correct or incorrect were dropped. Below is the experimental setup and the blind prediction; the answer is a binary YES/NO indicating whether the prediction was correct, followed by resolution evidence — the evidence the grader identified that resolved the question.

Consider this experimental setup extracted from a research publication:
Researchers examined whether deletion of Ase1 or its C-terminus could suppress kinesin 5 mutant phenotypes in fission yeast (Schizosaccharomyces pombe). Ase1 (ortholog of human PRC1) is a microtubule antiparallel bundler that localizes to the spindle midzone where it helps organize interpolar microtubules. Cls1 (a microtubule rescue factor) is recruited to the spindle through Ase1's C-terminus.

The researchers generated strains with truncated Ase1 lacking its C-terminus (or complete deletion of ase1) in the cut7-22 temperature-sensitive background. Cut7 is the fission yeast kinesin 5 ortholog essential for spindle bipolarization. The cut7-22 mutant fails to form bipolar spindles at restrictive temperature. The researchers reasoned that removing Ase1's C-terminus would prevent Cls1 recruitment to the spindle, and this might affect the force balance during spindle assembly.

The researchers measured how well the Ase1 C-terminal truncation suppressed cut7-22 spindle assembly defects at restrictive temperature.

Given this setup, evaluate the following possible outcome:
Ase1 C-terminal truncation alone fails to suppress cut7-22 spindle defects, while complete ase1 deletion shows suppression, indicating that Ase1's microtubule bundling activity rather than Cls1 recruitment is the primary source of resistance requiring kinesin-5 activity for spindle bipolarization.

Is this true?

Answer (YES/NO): NO